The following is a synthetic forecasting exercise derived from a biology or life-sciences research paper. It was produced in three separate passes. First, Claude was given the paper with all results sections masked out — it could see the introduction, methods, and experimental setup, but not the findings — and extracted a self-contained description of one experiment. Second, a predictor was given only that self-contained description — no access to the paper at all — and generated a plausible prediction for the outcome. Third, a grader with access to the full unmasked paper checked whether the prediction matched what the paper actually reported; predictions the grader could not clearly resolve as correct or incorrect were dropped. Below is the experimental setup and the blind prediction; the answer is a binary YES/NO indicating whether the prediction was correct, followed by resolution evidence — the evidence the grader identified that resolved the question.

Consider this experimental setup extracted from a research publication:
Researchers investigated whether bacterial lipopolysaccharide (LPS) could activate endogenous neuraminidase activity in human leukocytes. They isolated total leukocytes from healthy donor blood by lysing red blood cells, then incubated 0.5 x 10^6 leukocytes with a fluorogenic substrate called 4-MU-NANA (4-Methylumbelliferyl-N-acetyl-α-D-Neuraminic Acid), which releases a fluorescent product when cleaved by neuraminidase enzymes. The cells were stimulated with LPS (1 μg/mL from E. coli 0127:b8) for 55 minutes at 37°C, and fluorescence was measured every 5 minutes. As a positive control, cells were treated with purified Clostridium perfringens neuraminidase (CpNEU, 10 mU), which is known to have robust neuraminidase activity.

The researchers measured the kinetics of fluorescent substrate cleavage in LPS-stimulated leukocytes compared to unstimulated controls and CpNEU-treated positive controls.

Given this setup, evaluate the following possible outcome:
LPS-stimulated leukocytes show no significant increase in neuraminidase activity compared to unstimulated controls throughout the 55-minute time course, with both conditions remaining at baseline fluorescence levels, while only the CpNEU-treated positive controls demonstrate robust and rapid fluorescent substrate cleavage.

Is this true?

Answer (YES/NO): NO